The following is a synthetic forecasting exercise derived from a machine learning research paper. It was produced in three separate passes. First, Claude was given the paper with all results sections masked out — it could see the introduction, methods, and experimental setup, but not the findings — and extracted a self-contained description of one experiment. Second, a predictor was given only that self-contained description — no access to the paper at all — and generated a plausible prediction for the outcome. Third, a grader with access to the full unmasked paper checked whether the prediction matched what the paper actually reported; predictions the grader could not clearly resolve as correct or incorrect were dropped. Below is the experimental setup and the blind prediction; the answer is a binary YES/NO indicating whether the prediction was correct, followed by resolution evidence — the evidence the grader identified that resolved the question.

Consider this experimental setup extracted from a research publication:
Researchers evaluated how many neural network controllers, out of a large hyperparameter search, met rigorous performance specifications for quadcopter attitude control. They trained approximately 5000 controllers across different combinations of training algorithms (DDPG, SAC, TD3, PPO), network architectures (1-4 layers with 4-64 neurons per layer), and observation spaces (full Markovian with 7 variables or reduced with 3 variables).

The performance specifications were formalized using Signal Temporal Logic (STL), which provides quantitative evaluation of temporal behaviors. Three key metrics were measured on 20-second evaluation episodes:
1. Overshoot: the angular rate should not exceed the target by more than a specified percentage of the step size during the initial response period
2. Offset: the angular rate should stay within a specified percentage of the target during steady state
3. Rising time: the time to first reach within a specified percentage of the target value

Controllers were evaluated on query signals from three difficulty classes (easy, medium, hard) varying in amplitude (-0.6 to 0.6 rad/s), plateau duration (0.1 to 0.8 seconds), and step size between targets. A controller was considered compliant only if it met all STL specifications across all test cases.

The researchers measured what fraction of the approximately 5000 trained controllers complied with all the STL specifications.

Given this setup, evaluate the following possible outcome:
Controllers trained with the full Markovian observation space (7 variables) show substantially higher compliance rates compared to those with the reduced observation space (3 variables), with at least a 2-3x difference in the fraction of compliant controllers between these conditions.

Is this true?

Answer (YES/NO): NO